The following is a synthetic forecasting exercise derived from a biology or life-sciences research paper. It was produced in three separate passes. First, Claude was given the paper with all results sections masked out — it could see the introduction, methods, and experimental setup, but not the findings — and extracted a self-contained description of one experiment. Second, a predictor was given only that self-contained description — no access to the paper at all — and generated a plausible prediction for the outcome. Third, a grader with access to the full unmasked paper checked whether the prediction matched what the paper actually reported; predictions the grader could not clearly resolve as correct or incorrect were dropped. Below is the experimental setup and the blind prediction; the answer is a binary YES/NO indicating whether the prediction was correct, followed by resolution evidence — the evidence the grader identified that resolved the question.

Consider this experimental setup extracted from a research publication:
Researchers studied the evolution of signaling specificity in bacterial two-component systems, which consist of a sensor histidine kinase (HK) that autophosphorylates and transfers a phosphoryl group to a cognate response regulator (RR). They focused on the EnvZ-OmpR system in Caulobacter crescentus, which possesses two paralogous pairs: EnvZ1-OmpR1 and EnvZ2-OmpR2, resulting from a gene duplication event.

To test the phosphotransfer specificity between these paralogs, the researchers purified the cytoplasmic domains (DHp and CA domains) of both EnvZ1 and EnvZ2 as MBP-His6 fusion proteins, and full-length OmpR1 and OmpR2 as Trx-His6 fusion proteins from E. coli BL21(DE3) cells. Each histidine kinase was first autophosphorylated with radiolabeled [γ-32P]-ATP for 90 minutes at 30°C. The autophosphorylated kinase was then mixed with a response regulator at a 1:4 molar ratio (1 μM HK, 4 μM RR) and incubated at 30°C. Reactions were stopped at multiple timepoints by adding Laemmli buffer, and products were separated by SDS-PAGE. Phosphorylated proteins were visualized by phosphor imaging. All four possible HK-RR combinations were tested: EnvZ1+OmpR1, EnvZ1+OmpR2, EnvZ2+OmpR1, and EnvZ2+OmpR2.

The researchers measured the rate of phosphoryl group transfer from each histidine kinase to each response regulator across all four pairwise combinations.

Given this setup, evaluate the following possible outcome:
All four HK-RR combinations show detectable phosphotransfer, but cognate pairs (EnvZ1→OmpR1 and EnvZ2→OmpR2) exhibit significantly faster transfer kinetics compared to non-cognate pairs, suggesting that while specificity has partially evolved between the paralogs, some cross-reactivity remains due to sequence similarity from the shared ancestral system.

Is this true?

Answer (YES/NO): YES